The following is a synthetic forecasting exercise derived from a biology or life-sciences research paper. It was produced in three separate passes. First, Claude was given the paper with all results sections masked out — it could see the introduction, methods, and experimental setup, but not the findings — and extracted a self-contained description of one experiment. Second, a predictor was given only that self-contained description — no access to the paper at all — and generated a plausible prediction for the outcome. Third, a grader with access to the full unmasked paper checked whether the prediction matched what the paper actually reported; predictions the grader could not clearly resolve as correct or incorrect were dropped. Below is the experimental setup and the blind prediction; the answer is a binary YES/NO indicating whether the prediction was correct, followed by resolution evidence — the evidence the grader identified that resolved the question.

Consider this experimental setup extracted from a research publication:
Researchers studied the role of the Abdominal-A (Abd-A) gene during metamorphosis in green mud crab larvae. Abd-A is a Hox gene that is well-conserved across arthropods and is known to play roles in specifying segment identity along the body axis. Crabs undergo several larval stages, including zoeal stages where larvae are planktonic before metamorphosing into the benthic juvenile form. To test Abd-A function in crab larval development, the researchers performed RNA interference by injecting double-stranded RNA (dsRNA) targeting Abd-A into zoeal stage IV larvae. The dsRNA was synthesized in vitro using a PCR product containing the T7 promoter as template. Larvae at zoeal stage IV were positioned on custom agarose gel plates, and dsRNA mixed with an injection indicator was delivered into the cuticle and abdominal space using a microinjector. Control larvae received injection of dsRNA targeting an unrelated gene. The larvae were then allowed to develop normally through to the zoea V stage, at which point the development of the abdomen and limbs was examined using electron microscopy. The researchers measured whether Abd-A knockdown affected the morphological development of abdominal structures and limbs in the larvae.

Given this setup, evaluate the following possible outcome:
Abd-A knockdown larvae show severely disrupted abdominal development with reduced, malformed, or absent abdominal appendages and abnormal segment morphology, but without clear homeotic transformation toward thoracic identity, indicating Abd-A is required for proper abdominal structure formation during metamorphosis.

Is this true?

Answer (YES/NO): YES